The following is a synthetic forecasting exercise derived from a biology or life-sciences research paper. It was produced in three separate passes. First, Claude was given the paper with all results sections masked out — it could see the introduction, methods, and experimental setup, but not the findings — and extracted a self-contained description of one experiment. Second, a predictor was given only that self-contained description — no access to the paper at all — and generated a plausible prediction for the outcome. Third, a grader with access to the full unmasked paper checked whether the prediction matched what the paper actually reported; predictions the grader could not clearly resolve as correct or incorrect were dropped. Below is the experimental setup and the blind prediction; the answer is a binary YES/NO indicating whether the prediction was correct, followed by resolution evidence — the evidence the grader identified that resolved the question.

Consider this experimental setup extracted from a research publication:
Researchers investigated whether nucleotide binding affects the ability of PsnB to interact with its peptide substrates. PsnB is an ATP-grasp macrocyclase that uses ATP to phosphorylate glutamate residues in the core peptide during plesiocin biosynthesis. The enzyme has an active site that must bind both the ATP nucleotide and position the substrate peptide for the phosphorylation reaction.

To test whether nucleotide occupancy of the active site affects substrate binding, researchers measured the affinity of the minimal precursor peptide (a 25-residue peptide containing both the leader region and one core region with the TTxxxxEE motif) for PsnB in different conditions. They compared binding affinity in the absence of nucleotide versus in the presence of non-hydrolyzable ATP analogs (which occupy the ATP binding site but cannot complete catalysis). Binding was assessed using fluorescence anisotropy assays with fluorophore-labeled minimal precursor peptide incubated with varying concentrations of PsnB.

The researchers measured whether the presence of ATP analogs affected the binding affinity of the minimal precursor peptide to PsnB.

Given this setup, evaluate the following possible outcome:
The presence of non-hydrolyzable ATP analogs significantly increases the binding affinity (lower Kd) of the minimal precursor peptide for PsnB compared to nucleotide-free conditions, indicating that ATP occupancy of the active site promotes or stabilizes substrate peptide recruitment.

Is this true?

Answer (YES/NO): YES